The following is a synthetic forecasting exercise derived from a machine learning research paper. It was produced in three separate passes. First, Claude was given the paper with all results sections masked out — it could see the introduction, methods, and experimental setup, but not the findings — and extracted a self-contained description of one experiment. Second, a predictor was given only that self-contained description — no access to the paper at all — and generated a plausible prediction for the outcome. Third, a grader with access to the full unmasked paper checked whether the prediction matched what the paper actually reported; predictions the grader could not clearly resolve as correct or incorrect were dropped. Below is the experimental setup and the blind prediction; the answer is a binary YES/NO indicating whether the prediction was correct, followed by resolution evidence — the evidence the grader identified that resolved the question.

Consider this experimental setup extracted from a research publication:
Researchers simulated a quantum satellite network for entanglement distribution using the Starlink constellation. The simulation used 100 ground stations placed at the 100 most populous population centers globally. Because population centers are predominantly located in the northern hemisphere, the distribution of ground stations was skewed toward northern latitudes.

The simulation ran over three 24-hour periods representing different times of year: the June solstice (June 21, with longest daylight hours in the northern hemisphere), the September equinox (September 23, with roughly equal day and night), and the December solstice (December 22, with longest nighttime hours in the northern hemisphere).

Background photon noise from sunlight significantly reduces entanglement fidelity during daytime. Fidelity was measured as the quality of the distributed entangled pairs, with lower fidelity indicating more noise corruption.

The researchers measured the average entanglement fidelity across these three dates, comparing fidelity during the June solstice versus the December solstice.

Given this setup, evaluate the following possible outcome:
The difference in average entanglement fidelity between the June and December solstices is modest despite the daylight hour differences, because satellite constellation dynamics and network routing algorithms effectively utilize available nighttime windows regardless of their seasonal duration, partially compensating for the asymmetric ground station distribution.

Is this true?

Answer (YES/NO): NO